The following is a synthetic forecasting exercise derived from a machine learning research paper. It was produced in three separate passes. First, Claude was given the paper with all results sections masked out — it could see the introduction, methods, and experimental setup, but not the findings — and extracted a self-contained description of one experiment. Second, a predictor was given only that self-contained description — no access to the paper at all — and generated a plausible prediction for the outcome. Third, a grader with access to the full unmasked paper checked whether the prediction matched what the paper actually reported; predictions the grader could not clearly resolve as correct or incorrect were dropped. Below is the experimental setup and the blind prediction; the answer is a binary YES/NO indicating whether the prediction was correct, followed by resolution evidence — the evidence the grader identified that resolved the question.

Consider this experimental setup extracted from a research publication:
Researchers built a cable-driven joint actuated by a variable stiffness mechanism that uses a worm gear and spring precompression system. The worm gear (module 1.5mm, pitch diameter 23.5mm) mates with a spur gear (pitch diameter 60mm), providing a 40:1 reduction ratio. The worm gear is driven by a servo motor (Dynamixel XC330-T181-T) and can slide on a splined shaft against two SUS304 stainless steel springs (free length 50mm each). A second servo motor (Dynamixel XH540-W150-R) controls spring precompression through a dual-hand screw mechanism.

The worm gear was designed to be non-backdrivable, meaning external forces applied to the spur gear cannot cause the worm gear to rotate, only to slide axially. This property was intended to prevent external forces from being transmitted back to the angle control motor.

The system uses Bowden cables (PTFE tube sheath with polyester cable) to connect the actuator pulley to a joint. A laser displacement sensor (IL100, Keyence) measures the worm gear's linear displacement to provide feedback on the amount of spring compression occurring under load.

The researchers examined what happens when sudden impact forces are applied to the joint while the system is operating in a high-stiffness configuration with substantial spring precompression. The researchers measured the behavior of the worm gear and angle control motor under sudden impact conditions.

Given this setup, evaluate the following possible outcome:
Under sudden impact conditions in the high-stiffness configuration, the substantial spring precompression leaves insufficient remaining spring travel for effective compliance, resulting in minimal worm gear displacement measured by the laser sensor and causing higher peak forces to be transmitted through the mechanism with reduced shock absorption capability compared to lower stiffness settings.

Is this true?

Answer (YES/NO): NO